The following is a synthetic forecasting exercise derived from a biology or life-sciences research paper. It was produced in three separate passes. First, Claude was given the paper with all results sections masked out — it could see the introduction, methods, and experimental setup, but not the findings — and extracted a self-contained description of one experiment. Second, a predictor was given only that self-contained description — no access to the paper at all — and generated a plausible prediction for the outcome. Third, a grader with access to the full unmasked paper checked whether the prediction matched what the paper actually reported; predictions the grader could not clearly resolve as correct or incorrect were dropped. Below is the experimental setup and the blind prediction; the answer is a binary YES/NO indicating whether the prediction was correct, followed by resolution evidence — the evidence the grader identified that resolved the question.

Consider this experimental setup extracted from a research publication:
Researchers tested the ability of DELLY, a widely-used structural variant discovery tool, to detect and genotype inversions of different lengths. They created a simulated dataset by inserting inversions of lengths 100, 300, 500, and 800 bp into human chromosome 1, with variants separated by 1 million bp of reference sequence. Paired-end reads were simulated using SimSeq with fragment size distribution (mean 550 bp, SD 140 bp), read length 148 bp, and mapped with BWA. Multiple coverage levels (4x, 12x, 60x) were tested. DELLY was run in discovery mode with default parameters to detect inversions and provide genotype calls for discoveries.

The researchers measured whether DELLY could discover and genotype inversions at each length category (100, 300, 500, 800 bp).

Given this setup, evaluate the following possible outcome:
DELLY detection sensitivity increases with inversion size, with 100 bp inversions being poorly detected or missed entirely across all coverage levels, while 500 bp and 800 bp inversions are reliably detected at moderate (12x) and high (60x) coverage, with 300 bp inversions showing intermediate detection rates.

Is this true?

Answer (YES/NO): NO